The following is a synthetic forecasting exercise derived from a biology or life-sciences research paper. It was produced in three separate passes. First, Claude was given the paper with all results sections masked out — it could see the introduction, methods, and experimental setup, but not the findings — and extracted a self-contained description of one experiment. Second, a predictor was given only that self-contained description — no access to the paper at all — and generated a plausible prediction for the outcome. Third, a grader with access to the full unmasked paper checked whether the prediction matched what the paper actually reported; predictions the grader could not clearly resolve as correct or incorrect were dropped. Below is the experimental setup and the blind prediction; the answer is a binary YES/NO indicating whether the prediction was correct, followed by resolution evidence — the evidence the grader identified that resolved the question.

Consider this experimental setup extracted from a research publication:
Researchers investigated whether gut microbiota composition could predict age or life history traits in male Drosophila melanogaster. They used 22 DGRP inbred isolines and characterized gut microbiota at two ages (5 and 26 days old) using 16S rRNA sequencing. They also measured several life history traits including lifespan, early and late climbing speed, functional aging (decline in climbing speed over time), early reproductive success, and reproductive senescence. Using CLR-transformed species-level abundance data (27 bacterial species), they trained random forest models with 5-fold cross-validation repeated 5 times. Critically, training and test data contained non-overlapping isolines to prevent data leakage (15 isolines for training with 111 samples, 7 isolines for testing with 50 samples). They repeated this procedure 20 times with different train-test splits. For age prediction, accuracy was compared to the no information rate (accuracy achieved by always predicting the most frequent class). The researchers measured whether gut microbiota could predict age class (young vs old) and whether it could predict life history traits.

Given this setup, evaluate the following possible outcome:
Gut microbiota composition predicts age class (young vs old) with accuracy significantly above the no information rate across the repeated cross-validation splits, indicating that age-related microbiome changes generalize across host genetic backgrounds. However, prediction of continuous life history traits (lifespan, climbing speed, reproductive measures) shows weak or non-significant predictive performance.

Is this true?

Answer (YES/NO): YES